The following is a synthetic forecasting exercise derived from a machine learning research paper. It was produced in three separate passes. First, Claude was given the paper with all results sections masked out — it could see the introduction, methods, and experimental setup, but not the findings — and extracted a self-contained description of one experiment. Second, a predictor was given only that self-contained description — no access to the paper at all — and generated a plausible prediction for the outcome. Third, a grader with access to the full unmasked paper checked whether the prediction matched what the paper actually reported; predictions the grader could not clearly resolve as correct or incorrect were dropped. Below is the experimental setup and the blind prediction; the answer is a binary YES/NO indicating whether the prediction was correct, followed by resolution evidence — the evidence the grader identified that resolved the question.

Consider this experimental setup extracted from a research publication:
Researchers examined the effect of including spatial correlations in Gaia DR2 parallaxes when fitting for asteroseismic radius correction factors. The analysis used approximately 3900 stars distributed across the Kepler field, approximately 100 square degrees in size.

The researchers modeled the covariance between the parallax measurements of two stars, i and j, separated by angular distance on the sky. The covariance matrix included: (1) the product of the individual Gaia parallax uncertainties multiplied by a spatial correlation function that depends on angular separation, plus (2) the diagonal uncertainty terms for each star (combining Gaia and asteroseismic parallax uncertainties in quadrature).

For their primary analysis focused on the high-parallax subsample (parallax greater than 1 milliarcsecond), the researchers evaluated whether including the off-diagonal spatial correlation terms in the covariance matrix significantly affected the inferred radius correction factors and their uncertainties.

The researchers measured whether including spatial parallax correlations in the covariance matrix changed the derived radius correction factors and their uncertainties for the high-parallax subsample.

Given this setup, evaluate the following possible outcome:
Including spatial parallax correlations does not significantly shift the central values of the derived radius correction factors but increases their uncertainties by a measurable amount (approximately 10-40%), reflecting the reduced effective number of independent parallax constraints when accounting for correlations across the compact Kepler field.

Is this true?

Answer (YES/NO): NO